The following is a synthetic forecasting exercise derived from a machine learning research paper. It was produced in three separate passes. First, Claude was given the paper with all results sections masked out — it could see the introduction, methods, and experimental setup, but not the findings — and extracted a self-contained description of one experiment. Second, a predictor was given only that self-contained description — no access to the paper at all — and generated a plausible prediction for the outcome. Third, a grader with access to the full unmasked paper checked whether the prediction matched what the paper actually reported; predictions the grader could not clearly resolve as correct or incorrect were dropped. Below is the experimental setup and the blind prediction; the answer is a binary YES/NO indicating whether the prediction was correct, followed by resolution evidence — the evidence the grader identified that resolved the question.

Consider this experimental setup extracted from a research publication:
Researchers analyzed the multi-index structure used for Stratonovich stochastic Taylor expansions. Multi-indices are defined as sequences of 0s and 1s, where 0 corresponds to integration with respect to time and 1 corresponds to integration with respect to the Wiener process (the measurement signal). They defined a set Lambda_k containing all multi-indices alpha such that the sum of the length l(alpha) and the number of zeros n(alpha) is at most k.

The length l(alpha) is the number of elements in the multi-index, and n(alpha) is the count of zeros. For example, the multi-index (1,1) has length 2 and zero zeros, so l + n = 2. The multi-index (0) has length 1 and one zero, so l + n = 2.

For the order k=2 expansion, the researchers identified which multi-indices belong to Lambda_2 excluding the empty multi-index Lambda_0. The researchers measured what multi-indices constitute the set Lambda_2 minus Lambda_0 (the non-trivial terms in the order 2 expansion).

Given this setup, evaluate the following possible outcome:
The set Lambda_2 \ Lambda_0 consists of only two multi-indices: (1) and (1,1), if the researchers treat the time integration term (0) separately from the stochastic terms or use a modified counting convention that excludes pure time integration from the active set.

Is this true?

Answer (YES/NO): NO